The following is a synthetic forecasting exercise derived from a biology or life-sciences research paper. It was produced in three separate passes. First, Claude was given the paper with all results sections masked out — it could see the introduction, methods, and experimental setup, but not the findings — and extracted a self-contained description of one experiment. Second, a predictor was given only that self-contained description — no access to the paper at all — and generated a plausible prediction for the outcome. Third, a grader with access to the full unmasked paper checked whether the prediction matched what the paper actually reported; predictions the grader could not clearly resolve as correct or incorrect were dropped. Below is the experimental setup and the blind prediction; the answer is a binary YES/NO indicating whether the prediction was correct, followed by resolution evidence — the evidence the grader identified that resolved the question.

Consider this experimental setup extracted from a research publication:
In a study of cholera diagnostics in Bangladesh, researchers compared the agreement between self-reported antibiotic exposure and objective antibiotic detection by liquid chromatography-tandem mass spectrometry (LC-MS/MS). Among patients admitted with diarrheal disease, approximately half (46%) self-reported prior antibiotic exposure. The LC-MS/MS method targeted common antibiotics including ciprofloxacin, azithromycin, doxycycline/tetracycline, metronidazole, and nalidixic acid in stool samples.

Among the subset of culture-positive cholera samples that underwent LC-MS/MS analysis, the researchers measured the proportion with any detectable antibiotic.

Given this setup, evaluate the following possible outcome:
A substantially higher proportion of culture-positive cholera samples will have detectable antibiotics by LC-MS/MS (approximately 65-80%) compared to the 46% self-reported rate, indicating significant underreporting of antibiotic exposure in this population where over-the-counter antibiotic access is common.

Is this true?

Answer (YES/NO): NO